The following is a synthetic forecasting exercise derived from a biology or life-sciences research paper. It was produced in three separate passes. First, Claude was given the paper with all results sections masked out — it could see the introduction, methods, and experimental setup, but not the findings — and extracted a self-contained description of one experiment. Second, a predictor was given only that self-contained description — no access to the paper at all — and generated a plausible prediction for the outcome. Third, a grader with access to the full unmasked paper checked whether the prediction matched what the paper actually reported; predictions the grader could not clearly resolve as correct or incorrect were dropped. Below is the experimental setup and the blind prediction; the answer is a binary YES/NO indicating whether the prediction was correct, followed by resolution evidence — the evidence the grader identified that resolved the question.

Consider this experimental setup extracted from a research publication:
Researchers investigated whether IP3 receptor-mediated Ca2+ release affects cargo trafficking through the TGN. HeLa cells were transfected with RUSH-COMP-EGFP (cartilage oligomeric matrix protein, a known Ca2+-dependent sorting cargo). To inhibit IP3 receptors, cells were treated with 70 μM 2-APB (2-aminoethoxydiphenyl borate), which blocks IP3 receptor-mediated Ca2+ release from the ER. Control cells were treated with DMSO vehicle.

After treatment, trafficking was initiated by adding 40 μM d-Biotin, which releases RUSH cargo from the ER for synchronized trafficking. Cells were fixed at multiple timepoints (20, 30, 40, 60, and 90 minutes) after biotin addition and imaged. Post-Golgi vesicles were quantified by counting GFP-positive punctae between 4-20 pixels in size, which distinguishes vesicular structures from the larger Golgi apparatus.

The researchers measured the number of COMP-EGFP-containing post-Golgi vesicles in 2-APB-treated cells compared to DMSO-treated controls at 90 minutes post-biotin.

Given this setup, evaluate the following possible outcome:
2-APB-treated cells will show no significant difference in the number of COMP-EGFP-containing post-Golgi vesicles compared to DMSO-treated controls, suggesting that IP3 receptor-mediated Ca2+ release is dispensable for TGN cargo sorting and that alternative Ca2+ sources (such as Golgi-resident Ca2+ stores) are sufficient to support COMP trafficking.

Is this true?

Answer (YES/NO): NO